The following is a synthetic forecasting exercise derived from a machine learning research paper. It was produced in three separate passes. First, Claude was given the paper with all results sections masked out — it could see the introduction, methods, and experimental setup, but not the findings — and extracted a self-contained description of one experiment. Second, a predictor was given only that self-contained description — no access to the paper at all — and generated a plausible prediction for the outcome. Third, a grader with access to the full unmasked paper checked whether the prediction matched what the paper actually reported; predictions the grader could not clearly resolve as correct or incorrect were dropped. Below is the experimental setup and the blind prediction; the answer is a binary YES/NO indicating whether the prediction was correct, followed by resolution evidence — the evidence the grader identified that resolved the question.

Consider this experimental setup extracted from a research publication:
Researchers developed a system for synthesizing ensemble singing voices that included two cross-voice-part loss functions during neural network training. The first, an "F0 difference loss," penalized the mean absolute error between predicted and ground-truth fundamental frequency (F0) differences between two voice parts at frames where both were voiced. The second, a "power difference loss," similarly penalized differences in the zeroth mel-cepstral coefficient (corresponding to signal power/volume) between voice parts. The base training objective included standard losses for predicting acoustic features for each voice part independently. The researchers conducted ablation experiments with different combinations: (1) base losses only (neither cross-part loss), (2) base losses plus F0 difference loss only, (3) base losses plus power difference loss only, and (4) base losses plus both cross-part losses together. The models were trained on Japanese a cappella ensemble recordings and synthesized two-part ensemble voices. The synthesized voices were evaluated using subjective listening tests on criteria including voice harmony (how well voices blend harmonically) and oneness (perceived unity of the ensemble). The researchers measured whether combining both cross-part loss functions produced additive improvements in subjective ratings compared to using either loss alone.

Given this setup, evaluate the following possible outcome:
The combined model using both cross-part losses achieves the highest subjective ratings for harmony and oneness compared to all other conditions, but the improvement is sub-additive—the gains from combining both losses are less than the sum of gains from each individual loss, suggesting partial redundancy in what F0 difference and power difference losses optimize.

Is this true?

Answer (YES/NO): NO